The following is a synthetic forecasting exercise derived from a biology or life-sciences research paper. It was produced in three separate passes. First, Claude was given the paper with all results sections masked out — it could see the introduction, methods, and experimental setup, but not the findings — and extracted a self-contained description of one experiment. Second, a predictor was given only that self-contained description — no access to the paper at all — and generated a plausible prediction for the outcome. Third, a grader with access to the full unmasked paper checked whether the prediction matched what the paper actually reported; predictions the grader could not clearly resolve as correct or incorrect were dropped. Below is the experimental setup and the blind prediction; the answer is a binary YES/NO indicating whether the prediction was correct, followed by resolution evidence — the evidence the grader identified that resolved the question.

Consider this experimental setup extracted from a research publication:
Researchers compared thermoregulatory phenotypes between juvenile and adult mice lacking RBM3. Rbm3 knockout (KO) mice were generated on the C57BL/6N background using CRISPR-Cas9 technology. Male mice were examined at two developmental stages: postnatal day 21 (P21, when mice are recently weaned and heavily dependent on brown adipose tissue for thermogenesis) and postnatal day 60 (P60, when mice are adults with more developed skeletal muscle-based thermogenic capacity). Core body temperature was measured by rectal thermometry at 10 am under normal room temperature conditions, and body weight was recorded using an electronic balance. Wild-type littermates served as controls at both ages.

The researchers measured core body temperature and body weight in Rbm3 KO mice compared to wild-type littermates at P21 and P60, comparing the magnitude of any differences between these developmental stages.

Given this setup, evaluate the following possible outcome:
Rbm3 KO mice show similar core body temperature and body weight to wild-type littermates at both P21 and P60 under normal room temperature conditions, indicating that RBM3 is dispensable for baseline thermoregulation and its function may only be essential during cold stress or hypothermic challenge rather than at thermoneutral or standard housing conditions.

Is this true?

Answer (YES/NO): NO